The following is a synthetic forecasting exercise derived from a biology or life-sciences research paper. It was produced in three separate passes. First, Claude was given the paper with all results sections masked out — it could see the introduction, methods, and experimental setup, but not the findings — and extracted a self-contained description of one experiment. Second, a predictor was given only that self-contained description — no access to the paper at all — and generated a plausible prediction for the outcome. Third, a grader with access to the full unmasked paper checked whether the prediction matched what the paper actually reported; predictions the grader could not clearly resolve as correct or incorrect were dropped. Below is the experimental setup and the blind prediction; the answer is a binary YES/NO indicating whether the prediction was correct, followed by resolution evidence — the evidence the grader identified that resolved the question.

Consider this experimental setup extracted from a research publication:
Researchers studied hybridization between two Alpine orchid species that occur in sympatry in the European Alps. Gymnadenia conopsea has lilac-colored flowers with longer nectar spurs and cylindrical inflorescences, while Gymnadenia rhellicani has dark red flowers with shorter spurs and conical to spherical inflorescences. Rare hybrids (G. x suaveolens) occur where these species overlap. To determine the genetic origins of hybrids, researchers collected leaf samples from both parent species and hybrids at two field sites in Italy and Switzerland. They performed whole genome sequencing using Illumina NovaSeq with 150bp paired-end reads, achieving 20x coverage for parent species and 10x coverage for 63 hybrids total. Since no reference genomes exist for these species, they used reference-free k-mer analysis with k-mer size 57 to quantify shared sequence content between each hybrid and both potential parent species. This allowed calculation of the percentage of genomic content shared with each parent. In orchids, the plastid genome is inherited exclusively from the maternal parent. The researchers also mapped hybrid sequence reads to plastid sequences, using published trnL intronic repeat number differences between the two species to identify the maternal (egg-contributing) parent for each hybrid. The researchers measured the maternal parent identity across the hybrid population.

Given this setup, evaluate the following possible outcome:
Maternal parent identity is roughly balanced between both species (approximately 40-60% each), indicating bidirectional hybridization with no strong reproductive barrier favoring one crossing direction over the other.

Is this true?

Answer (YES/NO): NO